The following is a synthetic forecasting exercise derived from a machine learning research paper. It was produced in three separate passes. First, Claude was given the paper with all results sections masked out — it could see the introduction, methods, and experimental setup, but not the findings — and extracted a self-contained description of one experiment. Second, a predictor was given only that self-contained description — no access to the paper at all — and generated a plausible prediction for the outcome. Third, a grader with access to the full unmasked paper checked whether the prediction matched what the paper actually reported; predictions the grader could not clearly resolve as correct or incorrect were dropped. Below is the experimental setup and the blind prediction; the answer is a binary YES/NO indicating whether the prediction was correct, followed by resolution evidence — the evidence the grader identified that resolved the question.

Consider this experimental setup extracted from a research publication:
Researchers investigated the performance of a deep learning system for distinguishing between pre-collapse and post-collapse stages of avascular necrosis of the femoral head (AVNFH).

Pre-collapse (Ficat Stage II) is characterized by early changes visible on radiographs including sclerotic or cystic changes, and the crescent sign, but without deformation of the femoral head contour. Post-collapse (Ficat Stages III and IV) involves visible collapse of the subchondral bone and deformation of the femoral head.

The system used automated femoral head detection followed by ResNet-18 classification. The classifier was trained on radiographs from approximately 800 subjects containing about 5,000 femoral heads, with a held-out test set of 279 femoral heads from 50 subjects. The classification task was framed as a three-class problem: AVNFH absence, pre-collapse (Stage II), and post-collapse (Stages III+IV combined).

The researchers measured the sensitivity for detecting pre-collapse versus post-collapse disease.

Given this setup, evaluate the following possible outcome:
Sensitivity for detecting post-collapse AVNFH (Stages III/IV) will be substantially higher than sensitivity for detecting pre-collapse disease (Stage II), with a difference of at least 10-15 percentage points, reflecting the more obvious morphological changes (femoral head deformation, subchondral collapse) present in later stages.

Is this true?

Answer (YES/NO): NO